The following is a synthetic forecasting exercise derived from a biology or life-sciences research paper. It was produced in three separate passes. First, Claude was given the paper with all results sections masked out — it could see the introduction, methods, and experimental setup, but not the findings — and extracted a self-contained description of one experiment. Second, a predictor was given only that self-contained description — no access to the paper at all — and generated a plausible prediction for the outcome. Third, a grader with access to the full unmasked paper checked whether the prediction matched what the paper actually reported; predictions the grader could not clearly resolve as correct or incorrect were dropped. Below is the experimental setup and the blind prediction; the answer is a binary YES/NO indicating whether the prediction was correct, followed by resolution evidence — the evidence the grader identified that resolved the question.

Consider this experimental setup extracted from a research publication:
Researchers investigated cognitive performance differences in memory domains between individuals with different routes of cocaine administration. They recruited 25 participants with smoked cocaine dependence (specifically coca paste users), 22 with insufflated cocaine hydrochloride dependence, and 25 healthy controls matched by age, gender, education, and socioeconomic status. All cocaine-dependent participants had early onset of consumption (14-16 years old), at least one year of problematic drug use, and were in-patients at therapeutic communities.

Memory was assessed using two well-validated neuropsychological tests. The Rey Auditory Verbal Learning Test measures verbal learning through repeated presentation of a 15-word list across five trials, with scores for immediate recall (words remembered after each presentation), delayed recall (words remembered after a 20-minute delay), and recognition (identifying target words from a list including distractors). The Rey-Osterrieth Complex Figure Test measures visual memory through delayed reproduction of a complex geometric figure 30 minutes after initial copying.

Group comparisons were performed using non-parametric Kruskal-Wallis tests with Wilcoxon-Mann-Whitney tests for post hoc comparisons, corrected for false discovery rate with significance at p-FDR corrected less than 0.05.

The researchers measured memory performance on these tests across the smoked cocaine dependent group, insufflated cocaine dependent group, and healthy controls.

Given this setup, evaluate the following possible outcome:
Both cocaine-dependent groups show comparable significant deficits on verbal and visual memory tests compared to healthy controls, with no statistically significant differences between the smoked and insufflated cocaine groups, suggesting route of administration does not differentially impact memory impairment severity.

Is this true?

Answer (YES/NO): NO